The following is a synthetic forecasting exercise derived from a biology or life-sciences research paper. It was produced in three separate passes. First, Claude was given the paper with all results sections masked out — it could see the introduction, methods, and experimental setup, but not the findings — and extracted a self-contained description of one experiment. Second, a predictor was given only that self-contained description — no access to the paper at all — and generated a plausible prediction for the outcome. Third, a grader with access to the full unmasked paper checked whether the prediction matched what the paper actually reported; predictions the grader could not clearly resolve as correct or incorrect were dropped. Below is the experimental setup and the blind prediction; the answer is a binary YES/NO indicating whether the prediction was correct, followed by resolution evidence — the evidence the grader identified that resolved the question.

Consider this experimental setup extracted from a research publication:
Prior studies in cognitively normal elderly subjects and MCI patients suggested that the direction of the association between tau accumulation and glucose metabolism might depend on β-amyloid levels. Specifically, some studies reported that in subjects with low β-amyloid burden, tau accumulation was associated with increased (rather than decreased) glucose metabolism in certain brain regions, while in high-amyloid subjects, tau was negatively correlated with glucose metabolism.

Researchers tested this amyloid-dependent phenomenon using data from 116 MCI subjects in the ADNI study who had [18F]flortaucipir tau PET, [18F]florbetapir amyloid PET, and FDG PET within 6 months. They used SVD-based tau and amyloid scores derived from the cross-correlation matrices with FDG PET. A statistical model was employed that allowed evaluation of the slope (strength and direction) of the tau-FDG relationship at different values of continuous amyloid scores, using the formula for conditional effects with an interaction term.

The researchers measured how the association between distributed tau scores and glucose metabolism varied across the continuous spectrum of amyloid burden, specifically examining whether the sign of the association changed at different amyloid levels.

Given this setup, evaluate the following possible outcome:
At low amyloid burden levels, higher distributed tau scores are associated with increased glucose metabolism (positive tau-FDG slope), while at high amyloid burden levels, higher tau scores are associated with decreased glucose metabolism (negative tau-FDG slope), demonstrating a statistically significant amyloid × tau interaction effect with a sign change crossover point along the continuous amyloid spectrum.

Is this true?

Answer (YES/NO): NO